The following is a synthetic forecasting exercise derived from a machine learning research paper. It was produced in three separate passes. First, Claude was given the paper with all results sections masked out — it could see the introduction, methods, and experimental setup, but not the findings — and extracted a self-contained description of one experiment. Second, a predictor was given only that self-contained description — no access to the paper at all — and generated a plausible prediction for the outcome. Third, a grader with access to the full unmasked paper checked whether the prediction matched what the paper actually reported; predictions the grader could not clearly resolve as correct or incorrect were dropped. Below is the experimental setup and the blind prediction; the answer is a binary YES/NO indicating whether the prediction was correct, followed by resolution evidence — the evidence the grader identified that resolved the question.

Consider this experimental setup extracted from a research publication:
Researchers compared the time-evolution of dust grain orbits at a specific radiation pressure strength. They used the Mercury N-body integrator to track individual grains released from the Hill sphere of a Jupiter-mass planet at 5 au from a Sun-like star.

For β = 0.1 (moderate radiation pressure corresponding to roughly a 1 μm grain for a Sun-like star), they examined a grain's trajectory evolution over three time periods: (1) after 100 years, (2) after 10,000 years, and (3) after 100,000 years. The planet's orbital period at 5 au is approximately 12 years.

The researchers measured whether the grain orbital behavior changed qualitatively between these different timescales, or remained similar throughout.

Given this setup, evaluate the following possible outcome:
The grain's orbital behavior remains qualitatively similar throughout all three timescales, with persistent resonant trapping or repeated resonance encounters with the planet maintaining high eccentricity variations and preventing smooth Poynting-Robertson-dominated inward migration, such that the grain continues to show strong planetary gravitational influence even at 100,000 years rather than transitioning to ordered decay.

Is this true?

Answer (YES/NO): NO